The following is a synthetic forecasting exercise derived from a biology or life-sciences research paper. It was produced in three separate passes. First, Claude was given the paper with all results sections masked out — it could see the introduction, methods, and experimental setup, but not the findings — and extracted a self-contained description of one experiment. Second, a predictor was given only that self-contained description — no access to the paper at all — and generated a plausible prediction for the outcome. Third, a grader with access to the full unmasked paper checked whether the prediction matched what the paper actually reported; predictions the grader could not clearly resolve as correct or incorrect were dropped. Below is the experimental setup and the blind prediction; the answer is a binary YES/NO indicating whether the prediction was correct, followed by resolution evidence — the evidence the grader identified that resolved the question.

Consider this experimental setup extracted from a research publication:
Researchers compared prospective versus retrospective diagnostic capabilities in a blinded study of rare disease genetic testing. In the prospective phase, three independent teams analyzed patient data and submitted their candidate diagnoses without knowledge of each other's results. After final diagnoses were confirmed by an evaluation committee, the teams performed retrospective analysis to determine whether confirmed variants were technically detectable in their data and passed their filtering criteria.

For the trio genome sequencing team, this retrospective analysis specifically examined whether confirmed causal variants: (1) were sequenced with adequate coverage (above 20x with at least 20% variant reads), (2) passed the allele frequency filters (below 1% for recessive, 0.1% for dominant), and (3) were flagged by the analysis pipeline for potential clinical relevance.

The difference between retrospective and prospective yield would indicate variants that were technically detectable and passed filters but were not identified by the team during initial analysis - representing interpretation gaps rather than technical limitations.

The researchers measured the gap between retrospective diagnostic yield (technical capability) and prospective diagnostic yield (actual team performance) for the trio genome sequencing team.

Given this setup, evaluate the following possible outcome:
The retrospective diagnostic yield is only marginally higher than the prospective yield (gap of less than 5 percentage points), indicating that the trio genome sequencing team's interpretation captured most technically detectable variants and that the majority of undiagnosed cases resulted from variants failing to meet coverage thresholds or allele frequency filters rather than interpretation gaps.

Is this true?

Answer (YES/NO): NO